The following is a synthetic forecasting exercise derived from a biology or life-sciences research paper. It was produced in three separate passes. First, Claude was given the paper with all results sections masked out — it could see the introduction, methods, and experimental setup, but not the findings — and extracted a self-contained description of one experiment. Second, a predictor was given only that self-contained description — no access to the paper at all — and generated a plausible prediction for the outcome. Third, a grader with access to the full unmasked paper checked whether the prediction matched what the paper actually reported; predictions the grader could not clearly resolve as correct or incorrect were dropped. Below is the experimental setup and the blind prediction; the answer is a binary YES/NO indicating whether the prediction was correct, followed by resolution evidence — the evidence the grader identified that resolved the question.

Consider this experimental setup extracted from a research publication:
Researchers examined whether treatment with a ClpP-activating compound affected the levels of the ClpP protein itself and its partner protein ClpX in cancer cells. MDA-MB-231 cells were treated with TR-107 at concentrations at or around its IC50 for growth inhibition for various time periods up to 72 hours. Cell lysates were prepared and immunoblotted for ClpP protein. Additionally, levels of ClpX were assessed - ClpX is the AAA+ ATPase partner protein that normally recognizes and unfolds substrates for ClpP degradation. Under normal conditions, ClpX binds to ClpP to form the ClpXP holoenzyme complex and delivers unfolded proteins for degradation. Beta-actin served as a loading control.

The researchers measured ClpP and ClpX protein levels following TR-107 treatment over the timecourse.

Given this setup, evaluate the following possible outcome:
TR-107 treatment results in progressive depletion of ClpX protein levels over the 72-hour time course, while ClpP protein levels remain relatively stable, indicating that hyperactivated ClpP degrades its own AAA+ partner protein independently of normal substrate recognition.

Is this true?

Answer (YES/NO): NO